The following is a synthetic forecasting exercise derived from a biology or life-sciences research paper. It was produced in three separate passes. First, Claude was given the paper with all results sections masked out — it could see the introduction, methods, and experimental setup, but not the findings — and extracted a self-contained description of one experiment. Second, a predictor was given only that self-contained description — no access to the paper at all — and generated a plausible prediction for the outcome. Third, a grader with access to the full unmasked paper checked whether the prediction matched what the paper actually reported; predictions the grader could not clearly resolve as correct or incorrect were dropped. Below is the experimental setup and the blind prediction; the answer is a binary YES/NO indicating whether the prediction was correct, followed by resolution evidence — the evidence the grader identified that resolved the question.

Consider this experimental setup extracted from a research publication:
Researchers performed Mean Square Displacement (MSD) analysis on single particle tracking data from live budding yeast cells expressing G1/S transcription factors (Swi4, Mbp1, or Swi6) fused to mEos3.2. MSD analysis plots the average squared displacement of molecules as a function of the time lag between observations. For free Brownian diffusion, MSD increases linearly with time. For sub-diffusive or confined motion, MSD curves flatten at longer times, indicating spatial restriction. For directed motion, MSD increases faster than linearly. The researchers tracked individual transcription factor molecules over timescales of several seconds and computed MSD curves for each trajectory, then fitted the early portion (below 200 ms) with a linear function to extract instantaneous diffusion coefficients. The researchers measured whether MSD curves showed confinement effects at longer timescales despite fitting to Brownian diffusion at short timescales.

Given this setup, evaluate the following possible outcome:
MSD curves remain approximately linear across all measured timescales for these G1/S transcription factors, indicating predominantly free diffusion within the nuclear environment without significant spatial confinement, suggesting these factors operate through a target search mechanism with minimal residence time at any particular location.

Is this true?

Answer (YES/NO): NO